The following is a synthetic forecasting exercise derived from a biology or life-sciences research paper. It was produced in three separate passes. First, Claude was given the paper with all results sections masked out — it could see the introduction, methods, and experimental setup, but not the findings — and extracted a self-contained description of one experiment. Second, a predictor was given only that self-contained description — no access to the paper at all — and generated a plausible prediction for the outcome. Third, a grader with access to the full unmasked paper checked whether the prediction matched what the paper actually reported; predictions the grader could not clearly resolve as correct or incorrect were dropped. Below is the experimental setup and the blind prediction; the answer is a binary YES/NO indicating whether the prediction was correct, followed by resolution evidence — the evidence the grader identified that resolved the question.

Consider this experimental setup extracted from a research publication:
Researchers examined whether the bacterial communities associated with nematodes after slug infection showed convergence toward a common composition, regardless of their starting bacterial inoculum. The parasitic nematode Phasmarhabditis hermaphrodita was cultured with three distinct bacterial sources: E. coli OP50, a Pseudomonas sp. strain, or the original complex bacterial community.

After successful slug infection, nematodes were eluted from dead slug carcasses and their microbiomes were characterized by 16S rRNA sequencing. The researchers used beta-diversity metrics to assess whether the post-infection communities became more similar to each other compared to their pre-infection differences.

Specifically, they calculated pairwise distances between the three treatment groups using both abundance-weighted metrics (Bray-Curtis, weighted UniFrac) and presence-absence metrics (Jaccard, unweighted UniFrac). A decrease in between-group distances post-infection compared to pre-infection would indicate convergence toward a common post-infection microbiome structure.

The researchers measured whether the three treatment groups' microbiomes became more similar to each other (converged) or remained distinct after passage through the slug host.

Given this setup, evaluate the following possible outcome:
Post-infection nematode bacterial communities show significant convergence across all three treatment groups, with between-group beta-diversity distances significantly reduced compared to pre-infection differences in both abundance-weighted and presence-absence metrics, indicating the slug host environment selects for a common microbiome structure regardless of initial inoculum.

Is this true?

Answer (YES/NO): NO